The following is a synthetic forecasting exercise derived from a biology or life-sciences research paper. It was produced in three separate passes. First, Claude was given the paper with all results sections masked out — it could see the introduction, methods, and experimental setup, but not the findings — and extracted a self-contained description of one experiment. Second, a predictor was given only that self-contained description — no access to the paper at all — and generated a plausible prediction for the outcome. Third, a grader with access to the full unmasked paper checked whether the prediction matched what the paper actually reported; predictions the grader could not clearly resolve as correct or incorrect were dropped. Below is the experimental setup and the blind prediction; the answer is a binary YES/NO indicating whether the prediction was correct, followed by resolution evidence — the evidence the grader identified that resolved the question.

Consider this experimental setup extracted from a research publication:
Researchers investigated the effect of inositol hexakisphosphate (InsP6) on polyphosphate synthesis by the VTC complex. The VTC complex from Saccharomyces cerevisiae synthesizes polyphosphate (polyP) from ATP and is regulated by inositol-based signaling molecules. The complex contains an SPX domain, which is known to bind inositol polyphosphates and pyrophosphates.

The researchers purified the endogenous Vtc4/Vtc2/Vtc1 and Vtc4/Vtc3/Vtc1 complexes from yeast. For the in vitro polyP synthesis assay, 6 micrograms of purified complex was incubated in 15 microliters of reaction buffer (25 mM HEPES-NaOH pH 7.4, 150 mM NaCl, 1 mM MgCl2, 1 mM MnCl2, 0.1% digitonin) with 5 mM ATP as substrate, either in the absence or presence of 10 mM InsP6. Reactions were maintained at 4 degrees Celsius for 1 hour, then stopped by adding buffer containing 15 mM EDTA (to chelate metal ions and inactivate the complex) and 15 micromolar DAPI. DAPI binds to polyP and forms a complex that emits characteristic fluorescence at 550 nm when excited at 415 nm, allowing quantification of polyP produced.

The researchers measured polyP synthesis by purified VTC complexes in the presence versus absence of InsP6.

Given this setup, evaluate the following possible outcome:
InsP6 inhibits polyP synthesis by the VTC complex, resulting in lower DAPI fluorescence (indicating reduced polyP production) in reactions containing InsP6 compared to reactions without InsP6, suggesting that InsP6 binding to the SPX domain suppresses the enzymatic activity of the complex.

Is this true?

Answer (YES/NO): NO